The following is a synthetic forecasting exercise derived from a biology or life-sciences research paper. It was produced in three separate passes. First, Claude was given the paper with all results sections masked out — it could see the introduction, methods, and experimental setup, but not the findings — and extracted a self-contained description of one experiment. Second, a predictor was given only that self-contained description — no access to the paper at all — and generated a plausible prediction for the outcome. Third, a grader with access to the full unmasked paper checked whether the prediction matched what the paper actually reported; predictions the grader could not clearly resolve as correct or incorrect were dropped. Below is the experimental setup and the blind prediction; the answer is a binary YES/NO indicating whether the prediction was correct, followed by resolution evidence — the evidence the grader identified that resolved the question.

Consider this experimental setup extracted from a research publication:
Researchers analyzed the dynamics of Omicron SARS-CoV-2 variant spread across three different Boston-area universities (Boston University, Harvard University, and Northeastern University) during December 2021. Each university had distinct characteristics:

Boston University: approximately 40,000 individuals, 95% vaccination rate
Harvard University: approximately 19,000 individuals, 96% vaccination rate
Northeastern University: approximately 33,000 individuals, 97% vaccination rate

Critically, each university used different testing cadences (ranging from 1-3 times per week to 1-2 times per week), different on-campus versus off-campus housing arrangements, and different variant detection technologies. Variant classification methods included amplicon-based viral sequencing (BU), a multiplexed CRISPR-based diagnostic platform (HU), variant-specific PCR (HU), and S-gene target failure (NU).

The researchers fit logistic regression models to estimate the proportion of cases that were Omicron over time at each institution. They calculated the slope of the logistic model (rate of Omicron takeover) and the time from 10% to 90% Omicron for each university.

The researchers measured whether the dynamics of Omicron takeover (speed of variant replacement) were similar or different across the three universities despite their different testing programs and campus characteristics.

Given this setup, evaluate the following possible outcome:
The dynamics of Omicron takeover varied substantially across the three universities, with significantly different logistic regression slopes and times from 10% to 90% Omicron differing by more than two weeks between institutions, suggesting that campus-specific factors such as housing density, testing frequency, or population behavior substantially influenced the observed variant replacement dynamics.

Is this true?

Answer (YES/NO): NO